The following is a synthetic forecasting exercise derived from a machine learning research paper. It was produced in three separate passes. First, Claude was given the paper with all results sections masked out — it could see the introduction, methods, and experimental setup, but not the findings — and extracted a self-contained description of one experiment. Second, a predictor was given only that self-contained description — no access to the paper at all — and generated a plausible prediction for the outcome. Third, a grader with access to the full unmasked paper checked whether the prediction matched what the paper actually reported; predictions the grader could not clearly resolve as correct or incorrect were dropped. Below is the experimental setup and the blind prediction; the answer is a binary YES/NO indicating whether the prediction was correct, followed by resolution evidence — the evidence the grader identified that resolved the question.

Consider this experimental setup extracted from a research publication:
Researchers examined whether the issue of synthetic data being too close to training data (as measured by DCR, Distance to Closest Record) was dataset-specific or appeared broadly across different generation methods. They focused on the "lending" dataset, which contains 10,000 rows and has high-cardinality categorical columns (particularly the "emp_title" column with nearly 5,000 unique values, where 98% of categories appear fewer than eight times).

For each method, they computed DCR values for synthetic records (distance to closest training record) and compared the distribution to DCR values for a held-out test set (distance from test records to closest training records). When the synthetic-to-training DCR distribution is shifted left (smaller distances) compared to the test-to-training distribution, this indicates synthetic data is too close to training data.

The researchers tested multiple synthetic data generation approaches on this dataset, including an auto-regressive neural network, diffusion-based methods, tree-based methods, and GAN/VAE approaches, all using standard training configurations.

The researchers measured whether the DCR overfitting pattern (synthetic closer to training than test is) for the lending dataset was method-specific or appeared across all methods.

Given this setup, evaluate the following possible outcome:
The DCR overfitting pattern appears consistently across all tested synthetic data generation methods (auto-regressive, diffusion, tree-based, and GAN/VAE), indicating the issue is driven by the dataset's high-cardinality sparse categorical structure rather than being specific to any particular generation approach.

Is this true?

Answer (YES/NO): YES